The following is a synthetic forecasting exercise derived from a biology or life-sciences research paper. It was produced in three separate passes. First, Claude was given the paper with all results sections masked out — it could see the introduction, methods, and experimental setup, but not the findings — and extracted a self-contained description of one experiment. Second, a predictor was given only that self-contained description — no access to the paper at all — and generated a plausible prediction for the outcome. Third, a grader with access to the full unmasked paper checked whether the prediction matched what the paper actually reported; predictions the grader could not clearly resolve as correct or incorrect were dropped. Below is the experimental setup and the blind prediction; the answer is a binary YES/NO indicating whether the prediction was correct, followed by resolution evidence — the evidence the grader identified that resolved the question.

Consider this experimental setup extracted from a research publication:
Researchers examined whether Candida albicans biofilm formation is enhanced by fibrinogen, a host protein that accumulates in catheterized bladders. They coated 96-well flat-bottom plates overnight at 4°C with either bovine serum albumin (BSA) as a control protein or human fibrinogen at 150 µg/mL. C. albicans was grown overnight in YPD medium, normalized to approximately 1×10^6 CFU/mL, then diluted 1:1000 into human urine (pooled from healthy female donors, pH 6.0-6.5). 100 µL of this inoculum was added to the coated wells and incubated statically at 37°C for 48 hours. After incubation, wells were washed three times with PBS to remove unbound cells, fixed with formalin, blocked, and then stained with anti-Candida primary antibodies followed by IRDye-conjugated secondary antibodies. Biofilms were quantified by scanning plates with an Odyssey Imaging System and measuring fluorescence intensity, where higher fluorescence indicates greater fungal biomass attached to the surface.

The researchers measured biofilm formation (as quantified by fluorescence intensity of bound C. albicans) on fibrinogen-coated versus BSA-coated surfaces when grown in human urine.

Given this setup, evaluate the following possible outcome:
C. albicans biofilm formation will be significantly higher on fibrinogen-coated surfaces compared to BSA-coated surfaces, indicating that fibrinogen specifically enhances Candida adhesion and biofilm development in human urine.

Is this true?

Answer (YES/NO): YES